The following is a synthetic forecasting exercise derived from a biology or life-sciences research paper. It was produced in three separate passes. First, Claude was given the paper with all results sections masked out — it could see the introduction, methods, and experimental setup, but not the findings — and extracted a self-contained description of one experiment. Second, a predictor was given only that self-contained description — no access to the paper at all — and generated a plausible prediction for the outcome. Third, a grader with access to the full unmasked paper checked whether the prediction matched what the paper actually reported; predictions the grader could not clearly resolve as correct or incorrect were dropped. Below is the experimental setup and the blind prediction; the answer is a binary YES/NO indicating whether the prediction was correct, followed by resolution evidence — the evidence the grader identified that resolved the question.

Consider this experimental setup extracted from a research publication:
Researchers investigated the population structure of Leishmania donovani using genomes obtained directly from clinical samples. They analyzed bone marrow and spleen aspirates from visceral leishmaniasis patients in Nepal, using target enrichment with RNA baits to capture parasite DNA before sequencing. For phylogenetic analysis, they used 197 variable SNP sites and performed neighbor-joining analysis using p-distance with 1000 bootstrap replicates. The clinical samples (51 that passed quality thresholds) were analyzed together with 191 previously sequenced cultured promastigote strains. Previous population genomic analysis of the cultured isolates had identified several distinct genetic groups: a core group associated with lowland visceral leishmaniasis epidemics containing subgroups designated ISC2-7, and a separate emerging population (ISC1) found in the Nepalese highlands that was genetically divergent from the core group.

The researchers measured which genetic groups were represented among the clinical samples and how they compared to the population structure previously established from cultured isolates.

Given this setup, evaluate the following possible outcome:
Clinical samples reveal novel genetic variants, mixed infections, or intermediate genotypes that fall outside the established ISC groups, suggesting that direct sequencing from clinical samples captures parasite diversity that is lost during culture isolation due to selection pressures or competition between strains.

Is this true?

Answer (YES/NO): YES